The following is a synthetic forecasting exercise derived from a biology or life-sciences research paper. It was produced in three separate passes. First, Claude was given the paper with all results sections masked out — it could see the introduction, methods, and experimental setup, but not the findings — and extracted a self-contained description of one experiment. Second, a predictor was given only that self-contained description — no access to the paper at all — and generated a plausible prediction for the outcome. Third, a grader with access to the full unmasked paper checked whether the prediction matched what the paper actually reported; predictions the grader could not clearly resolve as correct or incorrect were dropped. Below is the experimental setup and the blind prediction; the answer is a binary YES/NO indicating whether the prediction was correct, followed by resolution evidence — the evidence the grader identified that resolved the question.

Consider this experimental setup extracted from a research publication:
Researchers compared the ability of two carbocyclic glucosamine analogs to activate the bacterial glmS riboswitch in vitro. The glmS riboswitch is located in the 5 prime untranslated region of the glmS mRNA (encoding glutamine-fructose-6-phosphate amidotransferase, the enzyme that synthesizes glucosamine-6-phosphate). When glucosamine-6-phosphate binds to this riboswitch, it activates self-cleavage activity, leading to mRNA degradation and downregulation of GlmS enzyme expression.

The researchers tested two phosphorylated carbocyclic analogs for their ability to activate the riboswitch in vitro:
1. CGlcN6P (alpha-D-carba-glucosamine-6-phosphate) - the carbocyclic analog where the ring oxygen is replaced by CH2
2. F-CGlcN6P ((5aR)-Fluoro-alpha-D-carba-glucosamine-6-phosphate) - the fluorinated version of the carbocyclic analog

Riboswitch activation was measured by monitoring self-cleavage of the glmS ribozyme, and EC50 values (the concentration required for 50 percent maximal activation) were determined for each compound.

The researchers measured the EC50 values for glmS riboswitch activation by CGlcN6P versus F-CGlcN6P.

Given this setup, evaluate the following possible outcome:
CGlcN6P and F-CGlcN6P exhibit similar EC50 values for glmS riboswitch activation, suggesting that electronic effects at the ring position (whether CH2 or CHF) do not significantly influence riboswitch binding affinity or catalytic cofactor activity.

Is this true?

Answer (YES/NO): NO